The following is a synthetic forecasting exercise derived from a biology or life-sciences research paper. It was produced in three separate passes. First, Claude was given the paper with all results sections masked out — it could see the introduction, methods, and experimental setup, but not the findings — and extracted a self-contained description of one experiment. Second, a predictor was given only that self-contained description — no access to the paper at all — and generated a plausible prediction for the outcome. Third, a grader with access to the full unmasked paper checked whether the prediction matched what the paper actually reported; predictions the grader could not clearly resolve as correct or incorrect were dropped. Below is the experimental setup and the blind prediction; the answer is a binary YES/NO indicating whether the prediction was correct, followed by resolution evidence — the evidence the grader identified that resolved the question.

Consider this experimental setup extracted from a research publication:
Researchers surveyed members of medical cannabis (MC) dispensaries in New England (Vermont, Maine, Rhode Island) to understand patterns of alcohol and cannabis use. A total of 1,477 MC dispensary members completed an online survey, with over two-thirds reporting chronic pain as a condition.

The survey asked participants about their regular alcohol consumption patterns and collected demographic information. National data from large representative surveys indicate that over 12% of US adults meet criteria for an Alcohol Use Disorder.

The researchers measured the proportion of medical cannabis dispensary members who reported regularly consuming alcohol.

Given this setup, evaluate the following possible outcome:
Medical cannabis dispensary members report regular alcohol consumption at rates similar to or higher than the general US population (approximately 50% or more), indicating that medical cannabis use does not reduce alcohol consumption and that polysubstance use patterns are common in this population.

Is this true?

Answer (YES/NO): NO